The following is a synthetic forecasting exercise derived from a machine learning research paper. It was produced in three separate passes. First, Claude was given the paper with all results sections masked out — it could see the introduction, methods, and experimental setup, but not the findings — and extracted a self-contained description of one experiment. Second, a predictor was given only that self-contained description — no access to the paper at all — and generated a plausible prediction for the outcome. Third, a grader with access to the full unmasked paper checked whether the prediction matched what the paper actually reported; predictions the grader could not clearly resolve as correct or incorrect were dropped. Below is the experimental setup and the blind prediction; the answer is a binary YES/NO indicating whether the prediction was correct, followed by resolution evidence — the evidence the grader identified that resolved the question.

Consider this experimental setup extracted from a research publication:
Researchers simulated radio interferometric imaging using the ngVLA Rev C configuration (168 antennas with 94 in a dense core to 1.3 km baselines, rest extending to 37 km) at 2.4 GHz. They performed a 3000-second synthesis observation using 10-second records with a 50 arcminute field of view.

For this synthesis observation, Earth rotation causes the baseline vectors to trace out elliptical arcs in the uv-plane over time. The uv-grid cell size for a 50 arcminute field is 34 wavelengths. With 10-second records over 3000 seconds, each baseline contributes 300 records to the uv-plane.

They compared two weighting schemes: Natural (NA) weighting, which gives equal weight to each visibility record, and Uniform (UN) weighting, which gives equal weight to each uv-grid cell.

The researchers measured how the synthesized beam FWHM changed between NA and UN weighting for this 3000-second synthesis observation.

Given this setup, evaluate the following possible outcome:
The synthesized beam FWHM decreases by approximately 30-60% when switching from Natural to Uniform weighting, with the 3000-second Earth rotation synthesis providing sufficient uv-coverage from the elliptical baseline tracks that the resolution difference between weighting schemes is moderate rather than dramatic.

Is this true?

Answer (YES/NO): NO